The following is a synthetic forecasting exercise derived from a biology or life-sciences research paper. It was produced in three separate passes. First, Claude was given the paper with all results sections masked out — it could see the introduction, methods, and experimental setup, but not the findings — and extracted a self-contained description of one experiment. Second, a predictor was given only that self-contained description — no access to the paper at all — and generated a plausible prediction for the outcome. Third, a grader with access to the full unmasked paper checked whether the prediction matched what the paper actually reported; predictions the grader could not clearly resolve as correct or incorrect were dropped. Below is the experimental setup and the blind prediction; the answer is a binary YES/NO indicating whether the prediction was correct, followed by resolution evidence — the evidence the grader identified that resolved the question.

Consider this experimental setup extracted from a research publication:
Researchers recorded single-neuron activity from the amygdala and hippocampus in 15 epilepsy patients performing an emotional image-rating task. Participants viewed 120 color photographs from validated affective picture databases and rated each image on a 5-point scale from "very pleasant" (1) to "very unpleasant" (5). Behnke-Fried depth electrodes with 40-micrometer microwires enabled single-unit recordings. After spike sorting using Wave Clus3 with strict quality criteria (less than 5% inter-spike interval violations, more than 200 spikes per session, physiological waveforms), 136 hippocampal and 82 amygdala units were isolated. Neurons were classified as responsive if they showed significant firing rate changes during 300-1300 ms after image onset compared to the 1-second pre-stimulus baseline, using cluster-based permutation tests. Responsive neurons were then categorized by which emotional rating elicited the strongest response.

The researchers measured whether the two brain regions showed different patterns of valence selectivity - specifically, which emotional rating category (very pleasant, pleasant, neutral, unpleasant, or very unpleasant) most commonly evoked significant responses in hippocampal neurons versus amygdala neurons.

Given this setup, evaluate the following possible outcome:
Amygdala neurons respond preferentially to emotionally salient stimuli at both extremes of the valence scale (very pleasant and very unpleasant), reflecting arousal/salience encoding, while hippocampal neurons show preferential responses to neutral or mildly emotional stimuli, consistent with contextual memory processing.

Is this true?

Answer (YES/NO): NO